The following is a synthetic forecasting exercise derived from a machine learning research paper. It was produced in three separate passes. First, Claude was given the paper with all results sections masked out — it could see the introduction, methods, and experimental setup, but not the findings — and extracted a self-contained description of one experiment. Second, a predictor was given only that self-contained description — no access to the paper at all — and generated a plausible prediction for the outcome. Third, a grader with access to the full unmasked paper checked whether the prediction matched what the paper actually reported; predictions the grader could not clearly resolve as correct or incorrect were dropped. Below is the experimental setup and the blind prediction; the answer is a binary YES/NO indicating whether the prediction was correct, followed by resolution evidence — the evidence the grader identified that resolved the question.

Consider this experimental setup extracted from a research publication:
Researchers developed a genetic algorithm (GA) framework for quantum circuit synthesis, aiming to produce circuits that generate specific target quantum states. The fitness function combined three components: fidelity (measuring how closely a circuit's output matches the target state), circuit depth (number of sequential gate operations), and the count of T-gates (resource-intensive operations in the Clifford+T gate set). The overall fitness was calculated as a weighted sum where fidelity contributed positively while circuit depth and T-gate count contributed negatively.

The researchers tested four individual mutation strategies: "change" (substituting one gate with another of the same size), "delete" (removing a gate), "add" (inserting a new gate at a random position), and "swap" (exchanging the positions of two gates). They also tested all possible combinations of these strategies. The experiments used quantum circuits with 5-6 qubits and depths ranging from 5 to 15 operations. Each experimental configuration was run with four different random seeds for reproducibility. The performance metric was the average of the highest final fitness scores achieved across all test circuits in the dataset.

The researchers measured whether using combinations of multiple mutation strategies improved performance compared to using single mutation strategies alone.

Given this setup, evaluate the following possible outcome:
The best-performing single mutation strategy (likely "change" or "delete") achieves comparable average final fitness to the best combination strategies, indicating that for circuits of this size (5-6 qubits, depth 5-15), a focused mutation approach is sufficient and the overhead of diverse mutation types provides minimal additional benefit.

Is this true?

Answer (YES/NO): NO